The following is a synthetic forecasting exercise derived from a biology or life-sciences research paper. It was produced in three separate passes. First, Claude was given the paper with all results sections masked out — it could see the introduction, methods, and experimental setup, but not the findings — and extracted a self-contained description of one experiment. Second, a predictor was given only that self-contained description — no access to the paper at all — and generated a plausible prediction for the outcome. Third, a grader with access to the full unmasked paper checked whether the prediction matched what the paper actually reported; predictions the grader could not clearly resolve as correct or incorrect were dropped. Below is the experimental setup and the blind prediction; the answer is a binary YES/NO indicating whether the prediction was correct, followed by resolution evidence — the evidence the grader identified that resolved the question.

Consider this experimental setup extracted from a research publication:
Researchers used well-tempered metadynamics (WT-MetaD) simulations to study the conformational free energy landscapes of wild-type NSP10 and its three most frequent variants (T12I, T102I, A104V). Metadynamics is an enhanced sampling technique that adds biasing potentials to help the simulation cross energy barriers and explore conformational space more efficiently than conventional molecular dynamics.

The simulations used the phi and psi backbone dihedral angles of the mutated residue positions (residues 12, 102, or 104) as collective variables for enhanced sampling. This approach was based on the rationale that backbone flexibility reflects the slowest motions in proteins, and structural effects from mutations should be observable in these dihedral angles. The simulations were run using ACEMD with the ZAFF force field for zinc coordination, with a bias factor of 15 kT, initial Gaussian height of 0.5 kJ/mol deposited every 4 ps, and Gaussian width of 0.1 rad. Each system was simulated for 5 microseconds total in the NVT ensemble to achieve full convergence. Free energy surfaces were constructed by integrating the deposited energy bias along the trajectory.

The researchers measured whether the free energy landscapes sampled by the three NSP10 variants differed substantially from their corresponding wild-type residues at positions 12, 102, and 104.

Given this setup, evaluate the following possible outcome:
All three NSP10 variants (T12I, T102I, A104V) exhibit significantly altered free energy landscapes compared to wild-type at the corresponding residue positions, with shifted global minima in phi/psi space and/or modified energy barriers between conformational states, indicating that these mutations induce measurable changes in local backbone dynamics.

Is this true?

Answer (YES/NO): NO